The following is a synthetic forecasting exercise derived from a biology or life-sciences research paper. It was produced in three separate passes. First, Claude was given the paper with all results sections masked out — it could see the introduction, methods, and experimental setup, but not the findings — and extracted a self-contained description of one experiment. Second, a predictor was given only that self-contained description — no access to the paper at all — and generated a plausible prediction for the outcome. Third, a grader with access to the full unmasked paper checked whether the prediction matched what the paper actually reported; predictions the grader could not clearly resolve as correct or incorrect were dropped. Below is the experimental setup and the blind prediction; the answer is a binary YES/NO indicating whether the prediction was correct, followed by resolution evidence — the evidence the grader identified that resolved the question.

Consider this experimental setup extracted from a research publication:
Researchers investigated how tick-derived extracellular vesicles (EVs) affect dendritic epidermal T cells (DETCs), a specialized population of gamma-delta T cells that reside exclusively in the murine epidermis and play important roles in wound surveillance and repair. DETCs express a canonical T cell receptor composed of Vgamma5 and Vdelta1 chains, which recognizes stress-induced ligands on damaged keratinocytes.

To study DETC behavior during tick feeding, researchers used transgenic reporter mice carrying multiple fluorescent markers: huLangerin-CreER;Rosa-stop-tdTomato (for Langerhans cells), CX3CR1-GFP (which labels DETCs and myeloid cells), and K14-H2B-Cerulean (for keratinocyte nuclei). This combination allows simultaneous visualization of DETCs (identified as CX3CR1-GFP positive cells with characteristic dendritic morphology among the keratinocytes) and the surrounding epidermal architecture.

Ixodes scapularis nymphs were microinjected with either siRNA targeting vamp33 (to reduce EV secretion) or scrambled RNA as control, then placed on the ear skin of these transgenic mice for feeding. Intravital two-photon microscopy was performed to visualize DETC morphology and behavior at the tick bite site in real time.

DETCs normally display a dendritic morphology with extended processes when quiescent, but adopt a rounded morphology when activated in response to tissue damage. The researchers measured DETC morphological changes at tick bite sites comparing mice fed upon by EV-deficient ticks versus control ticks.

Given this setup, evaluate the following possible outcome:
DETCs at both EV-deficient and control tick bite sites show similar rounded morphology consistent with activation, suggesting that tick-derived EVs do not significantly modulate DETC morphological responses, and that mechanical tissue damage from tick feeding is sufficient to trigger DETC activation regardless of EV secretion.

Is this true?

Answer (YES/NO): NO